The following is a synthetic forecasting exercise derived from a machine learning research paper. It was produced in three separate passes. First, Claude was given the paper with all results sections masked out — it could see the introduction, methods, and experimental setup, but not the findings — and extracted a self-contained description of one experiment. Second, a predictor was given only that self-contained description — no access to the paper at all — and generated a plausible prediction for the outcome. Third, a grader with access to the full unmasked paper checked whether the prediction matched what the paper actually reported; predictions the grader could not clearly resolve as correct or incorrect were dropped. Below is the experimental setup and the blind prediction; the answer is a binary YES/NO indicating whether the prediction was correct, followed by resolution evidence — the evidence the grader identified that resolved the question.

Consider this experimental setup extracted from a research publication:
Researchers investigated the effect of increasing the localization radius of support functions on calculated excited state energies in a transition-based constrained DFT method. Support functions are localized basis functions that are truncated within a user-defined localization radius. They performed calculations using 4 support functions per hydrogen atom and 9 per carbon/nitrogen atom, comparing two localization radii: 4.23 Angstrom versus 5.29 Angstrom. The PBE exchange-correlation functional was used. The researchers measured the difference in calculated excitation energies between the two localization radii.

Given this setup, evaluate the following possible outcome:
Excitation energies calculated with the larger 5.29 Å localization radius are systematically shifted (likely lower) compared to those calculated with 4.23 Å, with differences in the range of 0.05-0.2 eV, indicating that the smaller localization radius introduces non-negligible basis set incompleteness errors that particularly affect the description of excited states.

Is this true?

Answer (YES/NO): NO